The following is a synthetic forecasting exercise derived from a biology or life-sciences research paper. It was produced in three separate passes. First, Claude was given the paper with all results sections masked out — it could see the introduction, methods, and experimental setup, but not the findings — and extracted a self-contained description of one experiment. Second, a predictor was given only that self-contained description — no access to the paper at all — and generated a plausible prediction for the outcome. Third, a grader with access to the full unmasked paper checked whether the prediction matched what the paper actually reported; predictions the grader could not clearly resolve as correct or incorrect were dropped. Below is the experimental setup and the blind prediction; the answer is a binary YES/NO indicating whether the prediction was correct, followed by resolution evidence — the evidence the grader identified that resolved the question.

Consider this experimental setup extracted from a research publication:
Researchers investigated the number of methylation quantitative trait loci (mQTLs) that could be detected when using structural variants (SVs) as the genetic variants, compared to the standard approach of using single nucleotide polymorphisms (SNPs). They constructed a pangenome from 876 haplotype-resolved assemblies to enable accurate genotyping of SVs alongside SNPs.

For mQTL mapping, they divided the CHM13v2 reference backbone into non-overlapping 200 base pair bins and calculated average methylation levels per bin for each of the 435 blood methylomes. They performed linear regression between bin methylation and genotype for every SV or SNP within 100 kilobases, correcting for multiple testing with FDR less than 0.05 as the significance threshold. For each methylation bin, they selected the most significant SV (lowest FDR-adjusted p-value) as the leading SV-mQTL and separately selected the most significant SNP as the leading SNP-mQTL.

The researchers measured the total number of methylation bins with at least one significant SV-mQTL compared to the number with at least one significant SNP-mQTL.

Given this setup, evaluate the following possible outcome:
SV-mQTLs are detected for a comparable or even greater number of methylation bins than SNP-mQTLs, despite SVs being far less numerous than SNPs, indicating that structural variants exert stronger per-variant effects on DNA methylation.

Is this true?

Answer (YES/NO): YES